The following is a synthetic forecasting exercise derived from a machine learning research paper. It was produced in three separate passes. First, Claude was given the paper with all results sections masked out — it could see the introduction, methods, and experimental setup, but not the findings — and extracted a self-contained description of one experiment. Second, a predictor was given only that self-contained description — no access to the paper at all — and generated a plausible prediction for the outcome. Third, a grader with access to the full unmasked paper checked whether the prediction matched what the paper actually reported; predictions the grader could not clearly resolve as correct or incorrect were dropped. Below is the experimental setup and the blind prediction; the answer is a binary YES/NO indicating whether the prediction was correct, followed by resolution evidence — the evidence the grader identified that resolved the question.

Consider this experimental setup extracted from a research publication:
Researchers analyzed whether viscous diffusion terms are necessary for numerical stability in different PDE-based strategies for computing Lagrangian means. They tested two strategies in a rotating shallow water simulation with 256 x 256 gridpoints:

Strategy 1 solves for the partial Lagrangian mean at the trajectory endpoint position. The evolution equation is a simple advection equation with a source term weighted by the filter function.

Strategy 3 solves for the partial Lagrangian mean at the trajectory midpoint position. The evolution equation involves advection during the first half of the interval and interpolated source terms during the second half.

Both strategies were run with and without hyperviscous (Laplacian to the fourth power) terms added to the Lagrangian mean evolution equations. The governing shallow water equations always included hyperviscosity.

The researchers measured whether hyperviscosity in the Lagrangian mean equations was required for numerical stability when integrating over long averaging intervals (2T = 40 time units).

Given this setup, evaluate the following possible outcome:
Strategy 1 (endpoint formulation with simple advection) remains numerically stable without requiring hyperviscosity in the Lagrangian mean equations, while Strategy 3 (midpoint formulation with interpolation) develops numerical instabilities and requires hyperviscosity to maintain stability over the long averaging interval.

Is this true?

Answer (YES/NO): NO